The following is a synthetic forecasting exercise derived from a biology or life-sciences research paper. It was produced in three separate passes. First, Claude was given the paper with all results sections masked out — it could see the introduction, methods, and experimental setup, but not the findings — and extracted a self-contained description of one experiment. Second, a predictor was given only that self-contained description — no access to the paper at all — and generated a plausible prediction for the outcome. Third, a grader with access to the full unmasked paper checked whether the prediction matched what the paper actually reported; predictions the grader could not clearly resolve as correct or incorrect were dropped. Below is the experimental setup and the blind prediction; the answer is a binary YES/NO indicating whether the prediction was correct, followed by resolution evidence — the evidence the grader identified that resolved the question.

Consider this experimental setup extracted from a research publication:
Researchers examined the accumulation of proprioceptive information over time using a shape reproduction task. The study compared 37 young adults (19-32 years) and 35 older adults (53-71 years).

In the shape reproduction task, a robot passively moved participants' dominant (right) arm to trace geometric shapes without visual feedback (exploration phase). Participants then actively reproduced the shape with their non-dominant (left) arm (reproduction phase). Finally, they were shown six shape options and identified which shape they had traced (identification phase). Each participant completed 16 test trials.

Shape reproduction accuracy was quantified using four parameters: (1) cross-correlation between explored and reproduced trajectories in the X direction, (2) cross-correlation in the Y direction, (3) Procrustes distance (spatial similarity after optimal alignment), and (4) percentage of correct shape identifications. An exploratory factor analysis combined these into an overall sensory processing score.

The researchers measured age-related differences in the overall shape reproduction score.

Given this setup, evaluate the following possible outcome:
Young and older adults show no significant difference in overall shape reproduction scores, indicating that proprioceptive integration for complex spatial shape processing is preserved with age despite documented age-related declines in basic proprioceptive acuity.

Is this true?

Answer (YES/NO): NO